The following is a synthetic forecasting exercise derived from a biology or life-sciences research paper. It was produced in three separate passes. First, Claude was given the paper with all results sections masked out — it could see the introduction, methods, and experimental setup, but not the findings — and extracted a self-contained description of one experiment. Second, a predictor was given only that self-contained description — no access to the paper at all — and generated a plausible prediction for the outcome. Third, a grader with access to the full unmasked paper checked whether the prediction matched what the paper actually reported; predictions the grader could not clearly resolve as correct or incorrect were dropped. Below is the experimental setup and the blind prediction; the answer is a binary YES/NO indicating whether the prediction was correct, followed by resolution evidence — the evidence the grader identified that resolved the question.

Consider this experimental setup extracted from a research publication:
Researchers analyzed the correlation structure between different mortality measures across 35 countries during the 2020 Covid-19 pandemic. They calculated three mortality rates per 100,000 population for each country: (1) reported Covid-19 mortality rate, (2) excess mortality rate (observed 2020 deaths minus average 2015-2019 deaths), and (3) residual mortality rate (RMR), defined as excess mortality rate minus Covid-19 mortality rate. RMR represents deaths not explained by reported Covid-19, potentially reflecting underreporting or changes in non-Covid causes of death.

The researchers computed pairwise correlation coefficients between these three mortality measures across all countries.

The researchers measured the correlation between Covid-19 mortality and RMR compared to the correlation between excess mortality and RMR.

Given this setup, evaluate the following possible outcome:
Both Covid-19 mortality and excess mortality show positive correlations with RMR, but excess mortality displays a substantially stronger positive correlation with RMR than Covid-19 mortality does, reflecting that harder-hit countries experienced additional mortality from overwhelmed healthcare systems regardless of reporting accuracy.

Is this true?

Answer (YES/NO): YES